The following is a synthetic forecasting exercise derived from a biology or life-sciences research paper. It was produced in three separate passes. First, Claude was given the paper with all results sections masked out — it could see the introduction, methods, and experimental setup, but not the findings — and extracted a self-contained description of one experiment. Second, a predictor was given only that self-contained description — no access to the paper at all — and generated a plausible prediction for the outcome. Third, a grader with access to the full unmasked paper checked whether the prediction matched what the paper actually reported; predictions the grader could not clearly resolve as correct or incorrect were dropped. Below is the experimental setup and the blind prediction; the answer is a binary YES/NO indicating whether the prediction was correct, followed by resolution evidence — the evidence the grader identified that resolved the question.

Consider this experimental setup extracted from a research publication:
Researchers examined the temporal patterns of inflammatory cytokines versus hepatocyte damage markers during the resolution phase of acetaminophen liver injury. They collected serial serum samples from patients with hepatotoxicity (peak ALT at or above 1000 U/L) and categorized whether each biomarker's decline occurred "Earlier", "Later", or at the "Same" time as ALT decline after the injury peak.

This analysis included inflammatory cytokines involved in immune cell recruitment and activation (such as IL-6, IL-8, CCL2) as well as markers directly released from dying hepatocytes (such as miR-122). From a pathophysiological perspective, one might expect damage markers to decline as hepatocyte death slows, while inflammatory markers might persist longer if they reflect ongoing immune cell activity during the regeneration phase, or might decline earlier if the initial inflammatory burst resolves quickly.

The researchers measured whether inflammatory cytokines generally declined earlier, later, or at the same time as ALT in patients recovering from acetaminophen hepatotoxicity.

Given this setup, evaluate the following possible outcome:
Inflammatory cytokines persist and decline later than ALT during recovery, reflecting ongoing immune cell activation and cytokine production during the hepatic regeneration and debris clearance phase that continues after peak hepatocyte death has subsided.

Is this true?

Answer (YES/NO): NO